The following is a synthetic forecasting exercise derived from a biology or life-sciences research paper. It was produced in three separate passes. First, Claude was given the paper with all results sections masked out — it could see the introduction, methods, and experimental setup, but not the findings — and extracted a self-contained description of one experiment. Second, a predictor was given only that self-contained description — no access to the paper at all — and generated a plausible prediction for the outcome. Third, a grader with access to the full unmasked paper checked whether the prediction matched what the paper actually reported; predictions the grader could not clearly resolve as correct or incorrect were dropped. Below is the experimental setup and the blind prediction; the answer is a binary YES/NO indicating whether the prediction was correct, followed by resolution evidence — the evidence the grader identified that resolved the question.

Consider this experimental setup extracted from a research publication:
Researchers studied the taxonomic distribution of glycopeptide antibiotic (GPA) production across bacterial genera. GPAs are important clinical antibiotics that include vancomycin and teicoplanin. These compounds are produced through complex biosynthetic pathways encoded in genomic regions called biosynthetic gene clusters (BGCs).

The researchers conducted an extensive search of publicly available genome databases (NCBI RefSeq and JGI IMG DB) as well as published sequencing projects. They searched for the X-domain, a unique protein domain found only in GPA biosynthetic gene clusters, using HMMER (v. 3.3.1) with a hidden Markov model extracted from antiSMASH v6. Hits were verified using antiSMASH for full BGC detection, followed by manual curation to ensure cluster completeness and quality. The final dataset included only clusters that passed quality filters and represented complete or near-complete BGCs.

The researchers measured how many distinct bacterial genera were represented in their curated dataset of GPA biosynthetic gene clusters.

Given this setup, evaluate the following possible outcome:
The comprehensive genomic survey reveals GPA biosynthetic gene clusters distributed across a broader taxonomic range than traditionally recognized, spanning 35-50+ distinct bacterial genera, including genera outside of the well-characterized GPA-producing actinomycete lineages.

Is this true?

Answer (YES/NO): NO